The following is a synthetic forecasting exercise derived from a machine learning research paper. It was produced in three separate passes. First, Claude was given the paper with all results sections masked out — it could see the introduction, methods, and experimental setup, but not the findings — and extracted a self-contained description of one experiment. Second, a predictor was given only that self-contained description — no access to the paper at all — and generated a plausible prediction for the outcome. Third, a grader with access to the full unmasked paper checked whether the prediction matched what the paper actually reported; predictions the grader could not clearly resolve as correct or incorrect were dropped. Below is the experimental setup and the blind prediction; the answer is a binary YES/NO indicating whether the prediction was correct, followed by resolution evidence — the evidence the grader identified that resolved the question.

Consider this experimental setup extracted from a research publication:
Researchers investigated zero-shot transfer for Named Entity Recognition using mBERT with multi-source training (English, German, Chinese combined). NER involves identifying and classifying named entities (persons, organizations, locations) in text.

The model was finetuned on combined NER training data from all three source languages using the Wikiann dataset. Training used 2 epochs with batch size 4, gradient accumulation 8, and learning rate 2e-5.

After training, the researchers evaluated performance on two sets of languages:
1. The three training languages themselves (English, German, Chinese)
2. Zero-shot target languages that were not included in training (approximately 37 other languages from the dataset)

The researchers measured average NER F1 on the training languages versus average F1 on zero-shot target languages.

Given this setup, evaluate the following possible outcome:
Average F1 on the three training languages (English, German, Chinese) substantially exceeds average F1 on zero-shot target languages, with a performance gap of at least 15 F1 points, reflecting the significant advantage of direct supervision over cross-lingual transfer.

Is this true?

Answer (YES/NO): YES